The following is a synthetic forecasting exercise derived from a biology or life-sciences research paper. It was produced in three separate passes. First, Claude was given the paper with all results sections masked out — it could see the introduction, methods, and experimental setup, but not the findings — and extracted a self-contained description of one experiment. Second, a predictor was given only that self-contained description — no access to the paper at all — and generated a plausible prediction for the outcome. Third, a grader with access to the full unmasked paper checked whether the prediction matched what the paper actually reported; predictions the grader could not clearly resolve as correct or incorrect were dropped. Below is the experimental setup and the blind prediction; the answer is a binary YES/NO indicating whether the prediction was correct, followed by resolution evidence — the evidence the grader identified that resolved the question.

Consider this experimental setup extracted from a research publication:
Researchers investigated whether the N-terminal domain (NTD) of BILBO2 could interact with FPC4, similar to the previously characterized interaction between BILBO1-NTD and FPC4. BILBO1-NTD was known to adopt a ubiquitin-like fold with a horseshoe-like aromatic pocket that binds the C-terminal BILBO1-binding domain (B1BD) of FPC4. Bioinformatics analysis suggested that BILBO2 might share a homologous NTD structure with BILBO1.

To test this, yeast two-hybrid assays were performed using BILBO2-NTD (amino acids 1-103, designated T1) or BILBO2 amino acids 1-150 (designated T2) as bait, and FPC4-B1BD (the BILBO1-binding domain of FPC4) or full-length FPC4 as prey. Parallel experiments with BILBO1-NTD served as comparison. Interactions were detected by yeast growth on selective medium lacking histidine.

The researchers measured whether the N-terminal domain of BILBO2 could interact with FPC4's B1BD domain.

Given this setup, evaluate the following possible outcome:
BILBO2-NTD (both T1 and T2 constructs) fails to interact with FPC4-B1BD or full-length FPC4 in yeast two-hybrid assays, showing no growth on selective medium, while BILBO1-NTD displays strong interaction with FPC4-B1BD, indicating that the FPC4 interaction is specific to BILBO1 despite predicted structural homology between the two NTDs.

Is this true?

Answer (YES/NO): NO